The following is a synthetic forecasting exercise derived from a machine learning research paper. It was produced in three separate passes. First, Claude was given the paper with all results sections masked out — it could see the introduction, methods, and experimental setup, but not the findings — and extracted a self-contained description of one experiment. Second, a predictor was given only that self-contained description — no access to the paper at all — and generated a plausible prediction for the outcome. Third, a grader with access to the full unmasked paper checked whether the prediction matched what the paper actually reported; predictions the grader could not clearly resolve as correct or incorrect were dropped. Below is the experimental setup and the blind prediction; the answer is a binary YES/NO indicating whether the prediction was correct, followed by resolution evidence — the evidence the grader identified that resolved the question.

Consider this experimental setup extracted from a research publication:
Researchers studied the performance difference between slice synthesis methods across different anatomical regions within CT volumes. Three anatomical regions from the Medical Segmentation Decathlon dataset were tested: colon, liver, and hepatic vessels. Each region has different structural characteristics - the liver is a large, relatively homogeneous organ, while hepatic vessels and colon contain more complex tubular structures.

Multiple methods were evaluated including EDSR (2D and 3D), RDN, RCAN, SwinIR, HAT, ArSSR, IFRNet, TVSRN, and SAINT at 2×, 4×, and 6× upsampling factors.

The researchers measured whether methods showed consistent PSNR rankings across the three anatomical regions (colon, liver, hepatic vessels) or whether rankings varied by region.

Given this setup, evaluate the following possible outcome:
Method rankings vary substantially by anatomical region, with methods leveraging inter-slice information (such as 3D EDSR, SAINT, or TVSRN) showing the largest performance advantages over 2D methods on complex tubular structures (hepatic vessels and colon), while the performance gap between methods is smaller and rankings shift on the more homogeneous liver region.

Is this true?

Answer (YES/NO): NO